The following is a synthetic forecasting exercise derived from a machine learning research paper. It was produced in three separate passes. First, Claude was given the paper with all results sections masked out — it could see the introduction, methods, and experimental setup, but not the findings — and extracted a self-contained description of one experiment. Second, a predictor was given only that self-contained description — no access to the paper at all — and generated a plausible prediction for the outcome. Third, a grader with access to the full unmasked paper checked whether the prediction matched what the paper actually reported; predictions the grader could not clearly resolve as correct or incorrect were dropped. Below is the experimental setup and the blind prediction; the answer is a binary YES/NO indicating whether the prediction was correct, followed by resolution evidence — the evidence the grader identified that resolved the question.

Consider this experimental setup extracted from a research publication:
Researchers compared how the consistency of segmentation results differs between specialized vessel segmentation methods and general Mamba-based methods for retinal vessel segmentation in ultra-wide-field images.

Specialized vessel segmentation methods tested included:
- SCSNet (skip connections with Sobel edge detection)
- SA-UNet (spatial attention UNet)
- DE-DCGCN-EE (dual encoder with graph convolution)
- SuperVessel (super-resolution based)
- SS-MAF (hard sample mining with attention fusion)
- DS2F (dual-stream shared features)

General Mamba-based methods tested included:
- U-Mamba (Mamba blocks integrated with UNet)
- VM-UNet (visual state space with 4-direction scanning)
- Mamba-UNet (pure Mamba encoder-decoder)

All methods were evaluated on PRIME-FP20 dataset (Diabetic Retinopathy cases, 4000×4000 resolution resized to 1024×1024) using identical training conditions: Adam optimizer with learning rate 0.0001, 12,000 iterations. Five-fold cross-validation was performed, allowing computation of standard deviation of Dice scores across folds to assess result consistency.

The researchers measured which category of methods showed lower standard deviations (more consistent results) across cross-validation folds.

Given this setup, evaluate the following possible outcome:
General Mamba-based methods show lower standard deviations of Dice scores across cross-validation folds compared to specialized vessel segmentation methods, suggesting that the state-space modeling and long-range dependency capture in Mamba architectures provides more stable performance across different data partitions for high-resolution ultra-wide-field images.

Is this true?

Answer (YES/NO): YES